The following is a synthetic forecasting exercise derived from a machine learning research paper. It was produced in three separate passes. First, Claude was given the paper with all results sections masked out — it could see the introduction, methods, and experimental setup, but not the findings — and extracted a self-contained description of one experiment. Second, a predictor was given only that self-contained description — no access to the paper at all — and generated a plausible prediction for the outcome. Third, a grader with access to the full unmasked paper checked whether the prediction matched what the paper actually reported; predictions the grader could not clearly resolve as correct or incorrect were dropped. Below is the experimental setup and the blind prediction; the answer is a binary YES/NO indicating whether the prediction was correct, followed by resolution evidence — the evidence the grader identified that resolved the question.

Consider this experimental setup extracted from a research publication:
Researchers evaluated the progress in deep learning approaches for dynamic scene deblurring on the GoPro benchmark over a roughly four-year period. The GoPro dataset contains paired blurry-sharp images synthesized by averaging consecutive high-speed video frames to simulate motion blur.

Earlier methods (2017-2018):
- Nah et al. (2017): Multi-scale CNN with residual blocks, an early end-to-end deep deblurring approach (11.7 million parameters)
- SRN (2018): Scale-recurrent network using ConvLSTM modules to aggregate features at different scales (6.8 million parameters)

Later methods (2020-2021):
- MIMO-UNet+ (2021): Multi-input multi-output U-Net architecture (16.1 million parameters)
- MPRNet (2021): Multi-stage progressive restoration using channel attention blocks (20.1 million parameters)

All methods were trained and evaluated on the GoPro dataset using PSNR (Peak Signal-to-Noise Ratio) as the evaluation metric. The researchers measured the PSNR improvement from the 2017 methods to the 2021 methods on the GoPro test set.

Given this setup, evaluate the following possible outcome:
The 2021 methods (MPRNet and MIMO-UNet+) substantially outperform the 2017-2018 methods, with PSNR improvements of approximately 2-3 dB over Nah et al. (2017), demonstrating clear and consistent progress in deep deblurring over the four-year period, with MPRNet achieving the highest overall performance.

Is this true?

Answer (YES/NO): NO